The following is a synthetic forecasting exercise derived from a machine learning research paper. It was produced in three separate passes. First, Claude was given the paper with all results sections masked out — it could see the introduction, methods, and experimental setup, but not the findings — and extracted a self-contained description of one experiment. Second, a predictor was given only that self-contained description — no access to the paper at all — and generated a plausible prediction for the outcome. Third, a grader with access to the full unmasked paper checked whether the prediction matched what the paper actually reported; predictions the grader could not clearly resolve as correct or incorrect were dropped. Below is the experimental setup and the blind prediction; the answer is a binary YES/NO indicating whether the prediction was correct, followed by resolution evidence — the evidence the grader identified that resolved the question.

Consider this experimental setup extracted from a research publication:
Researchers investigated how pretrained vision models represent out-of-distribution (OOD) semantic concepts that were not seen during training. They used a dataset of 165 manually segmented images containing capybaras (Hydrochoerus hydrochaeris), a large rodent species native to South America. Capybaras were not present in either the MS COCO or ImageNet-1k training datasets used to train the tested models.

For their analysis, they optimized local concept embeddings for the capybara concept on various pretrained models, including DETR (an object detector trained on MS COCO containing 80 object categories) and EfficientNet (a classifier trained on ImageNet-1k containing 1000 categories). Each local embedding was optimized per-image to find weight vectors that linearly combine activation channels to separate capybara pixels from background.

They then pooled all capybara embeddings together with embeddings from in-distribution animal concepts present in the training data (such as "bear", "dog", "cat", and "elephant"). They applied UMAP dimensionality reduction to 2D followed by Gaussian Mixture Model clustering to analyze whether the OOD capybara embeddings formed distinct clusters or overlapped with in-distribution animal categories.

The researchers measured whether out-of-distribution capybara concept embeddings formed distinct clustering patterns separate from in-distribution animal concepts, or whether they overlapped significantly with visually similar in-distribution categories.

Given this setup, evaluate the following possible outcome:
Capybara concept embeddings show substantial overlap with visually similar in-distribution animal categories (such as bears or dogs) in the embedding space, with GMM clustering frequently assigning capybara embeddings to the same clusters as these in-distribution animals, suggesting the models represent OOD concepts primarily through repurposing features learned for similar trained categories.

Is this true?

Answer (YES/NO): YES